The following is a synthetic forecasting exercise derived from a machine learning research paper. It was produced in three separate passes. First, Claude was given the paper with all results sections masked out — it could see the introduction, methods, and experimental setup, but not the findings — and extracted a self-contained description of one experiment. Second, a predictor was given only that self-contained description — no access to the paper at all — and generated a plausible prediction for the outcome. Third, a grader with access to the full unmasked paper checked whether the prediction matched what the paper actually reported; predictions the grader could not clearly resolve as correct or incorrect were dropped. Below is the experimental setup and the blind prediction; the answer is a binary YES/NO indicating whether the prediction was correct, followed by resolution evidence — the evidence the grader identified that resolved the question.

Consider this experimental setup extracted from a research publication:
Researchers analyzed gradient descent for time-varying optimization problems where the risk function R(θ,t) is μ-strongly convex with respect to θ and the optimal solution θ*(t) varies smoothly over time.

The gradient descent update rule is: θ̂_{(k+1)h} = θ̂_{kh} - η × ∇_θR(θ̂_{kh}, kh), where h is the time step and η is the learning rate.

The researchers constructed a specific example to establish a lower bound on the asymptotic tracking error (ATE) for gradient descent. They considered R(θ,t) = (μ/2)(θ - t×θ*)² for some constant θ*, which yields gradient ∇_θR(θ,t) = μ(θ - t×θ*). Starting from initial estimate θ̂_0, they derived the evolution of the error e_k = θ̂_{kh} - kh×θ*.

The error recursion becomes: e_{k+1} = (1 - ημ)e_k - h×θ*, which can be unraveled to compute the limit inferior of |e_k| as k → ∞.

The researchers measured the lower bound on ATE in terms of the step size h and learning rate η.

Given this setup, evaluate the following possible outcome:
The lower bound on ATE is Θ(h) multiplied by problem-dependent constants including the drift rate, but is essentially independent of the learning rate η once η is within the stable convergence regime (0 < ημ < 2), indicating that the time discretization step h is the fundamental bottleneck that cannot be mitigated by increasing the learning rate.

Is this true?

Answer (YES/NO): NO